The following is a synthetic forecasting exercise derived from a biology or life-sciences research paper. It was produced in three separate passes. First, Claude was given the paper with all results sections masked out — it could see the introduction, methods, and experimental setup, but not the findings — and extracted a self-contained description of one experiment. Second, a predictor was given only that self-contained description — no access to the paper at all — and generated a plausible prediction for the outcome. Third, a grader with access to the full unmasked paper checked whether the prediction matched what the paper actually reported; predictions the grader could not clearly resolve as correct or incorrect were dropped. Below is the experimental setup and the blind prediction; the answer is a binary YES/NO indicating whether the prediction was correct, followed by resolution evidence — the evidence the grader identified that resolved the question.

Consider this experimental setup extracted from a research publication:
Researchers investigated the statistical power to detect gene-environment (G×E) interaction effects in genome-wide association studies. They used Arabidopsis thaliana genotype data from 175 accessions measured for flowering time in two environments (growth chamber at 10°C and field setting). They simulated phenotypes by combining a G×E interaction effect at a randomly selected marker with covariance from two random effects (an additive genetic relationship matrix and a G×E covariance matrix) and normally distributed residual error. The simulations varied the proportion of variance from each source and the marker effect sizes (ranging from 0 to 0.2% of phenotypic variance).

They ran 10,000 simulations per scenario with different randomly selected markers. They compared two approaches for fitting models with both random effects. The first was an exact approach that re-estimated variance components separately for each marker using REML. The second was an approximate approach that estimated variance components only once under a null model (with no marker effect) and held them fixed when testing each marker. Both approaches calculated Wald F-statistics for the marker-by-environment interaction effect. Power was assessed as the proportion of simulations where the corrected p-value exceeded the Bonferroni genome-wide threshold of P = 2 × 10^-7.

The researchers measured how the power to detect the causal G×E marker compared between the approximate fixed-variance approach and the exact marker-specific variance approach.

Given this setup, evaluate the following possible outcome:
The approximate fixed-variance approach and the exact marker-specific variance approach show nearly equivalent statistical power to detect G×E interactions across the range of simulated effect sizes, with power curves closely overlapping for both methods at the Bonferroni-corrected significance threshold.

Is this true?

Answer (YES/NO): NO